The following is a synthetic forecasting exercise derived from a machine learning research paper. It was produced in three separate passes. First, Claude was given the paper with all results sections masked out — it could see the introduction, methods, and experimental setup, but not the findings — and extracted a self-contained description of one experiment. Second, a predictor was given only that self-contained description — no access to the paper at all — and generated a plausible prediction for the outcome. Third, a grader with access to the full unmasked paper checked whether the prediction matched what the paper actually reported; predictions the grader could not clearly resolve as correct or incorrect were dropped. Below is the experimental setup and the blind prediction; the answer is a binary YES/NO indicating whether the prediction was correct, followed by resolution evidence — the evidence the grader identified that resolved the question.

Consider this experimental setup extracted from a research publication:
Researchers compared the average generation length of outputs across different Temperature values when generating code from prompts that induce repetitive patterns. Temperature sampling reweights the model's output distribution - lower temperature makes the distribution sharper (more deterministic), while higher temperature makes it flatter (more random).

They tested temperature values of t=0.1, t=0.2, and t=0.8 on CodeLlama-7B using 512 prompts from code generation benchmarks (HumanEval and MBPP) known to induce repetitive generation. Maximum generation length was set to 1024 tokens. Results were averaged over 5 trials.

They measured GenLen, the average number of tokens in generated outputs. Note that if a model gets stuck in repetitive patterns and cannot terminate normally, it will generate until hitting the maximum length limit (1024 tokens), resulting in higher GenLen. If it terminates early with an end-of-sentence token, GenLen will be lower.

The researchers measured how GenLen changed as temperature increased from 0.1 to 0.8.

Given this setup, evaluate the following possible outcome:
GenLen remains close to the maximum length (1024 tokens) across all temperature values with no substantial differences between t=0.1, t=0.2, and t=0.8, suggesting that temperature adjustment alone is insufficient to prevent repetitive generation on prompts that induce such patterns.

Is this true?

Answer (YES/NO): NO